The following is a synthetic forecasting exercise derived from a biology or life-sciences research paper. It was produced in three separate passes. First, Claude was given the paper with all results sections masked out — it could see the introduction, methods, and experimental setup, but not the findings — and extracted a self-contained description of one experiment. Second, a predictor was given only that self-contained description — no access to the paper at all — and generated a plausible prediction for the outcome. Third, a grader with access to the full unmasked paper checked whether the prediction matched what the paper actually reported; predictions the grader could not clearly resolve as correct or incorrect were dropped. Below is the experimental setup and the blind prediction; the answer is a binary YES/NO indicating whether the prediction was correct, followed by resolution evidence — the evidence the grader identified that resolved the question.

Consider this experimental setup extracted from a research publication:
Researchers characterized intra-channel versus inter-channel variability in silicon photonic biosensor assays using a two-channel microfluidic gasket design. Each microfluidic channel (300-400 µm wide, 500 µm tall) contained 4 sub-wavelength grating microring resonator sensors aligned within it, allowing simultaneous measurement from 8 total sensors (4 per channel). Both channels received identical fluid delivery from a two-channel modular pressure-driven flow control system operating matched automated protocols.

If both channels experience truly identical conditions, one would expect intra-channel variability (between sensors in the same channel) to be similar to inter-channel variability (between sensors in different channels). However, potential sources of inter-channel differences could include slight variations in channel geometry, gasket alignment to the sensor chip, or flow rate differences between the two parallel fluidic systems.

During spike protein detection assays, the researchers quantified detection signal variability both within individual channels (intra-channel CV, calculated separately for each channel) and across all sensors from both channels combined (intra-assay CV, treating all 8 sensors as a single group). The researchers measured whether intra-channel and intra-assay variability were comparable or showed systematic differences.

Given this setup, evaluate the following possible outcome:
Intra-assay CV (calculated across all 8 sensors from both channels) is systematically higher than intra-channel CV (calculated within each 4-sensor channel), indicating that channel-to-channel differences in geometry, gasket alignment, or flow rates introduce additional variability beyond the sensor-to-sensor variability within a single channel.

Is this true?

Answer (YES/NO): YES